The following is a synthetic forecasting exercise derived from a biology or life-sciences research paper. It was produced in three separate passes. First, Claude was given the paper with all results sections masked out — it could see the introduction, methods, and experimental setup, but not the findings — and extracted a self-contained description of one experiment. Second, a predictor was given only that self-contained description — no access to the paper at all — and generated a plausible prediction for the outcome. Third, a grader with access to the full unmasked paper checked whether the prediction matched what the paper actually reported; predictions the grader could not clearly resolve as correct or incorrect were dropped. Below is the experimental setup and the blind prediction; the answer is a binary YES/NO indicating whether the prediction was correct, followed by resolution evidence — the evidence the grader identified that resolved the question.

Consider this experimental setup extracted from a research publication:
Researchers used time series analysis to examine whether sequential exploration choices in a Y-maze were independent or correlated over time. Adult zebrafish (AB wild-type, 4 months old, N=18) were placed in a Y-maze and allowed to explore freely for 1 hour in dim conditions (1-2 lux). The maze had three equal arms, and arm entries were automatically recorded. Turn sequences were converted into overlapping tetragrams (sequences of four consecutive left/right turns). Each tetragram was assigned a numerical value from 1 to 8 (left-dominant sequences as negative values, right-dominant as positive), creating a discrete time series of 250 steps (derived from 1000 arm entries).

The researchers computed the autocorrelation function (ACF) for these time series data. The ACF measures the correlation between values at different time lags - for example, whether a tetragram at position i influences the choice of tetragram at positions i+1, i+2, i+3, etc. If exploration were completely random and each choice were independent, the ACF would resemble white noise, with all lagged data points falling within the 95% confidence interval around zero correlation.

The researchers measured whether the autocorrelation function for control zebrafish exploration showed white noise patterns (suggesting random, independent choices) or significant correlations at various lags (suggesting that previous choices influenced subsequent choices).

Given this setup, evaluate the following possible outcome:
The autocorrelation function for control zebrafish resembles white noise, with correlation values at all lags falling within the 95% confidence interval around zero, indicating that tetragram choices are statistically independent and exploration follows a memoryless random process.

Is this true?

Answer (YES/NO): NO